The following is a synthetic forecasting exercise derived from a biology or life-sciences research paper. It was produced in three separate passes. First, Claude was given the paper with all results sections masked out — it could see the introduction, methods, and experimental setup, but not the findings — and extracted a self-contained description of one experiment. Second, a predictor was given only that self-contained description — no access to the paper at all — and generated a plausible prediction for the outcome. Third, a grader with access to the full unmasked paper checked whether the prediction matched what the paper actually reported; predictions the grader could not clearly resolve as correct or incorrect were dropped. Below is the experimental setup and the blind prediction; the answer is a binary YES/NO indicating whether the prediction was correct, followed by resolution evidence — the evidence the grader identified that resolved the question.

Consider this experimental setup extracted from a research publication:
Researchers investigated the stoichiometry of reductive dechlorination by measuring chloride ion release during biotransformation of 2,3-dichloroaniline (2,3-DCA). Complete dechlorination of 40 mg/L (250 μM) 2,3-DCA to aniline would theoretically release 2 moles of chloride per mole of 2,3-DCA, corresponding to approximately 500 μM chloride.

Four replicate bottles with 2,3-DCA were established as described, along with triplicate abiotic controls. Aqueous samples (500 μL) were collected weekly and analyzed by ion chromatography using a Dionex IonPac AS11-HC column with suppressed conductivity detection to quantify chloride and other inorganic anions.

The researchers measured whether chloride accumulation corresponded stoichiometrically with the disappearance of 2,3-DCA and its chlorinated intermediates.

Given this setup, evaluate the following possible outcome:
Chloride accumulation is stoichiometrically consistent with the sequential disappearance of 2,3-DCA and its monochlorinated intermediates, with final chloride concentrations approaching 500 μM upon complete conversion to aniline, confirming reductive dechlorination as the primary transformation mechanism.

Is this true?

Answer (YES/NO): YES